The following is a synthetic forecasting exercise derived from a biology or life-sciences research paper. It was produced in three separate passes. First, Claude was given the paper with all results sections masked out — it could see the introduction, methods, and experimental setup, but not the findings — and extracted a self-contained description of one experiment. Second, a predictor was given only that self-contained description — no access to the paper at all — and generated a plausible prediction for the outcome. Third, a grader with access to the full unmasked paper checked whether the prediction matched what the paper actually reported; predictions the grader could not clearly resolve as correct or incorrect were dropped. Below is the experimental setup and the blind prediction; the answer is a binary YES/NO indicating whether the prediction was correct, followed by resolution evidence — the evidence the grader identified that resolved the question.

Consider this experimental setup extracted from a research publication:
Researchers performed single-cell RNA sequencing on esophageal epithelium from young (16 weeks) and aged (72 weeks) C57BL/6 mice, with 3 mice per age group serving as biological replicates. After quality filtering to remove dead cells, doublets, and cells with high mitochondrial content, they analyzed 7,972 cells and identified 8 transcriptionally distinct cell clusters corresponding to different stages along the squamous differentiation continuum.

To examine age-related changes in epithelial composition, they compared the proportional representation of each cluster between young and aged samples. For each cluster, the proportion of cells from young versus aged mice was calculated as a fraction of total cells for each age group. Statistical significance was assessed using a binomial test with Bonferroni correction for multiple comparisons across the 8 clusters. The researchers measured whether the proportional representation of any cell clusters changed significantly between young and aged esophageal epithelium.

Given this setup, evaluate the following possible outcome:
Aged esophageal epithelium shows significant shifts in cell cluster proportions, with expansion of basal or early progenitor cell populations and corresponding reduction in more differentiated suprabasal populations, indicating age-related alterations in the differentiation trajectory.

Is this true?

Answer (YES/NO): NO